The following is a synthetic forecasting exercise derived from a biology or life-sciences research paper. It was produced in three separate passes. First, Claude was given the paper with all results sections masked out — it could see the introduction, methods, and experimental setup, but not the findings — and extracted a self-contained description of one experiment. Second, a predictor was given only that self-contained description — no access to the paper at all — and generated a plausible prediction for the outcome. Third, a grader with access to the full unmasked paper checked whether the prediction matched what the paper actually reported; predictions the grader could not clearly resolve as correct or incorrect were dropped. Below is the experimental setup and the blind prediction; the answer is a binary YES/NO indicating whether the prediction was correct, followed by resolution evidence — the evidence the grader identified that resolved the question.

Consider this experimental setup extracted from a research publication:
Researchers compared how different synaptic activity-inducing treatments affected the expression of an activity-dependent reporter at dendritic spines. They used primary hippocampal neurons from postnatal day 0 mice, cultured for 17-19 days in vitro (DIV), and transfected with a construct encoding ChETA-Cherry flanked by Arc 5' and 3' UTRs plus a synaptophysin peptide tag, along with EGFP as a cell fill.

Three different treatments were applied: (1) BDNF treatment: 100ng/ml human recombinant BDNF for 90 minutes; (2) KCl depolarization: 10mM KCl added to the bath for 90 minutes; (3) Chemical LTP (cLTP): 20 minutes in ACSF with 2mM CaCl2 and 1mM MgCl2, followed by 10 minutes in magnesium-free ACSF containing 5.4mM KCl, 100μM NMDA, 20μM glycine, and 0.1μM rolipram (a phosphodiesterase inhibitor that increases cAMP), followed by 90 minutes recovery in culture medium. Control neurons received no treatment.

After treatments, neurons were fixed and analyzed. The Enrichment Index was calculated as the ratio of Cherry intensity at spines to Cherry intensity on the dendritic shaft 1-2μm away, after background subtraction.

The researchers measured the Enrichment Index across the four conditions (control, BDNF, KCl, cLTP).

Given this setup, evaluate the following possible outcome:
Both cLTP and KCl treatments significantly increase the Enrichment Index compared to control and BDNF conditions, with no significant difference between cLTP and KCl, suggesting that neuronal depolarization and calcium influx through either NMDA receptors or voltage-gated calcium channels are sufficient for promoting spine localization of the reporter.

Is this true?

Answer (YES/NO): NO